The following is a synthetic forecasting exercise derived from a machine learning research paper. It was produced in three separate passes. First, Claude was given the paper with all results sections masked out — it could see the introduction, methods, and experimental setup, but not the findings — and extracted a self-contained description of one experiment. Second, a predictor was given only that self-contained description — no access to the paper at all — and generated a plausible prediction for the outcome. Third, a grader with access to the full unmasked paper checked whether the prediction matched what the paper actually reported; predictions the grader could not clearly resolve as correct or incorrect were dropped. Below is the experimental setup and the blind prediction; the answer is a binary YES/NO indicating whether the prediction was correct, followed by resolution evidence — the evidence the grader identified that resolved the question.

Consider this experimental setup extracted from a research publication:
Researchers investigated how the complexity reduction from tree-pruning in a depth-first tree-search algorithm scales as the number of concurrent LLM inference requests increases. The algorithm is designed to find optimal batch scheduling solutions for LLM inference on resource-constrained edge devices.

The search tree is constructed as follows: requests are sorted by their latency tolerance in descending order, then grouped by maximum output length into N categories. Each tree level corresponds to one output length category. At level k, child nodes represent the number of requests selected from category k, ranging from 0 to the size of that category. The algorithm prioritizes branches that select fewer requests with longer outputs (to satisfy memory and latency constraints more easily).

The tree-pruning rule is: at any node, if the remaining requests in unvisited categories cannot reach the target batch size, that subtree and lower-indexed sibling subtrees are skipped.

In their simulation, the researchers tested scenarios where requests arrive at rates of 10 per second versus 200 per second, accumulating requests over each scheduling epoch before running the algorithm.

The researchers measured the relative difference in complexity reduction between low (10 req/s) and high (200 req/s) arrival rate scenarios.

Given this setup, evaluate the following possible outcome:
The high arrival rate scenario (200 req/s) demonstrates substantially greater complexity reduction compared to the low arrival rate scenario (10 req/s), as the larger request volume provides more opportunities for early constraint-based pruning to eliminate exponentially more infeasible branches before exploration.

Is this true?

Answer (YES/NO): YES